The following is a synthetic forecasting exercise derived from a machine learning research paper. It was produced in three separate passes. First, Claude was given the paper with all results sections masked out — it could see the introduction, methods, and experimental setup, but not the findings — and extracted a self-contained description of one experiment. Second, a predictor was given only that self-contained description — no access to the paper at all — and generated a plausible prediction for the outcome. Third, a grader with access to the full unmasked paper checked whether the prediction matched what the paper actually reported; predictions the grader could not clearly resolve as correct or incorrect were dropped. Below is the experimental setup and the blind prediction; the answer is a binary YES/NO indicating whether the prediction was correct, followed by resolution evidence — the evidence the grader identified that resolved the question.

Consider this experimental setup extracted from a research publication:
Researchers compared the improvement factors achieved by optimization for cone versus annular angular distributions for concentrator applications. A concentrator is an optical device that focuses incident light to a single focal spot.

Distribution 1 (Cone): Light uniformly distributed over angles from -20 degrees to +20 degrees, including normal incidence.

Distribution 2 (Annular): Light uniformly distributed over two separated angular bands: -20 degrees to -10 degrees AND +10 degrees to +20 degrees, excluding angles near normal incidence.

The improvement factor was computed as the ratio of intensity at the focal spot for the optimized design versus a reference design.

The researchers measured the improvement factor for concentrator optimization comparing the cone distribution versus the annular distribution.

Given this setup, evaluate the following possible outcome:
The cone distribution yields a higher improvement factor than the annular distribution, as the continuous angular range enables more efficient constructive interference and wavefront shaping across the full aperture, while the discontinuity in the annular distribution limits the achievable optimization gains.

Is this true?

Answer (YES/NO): NO